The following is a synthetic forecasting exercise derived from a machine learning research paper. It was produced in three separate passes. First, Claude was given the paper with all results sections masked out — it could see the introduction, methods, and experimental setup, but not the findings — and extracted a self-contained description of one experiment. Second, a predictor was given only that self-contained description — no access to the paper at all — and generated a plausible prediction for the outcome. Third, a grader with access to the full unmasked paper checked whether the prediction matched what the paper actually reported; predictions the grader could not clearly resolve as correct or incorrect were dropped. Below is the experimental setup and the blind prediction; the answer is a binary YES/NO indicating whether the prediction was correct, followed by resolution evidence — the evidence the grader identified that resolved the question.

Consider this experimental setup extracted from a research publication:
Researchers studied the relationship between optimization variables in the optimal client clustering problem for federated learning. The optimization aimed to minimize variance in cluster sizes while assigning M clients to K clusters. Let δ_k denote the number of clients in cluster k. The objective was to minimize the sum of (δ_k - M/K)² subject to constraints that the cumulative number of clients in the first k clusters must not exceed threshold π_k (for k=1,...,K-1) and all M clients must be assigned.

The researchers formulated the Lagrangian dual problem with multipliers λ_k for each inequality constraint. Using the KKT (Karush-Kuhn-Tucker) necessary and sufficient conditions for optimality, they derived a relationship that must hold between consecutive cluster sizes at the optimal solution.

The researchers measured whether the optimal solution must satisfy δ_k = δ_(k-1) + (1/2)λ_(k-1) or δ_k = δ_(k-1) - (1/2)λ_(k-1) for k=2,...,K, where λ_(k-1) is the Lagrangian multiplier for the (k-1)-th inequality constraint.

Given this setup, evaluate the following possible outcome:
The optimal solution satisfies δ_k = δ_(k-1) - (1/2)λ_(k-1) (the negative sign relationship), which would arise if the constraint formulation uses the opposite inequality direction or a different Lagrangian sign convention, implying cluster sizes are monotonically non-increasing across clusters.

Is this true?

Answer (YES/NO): NO